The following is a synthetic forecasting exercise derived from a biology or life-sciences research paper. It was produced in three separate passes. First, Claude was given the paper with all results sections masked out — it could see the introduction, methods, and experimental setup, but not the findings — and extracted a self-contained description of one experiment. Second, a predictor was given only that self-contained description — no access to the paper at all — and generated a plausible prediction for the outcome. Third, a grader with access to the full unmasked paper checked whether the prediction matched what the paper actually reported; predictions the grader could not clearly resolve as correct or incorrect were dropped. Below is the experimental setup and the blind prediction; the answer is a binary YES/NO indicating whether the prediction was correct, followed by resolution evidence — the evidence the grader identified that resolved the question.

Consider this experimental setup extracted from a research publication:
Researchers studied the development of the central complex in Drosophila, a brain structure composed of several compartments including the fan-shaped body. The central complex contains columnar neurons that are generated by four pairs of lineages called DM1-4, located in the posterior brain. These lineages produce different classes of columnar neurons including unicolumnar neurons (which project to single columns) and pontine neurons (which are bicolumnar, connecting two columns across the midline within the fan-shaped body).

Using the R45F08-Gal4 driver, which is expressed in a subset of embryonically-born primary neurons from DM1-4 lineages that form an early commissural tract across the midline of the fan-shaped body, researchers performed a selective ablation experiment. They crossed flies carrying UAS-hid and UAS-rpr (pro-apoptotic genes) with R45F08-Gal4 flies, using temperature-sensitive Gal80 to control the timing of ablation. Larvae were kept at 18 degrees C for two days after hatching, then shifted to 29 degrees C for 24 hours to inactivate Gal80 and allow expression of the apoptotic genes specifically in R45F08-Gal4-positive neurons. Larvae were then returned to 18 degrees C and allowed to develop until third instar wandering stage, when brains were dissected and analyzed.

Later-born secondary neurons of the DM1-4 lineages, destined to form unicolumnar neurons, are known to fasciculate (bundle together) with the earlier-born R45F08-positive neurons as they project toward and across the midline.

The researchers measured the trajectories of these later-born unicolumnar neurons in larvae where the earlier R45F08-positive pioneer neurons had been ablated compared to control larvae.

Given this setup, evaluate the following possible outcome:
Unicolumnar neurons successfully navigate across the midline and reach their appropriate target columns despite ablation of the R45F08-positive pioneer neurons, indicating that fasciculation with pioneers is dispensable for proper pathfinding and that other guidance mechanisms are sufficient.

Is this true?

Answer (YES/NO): YES